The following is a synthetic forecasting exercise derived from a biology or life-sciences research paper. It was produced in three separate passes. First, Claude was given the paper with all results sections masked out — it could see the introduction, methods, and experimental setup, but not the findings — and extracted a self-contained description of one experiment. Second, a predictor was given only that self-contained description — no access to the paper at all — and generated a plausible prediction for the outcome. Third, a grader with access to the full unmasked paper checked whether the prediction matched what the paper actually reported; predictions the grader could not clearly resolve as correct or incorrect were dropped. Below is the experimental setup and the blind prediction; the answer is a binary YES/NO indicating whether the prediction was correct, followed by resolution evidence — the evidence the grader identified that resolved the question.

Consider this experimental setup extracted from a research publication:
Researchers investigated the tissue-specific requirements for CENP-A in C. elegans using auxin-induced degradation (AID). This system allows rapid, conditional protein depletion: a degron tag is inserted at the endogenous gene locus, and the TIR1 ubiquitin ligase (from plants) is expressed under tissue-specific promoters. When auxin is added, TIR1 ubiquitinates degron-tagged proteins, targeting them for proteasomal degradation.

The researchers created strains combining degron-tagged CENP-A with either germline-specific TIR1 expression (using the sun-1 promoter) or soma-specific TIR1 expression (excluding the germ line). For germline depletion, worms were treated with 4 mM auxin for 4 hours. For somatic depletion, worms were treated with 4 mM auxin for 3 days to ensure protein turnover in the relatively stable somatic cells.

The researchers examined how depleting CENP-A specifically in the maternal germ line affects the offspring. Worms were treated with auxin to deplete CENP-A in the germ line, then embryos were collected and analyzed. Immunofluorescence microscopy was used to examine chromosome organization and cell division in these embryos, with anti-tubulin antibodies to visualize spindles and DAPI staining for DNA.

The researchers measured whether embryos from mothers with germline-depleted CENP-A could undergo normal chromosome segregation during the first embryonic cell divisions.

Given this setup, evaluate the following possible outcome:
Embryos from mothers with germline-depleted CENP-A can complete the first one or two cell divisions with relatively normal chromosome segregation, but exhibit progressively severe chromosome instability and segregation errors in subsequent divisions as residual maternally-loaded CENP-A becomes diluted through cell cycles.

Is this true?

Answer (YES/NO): NO